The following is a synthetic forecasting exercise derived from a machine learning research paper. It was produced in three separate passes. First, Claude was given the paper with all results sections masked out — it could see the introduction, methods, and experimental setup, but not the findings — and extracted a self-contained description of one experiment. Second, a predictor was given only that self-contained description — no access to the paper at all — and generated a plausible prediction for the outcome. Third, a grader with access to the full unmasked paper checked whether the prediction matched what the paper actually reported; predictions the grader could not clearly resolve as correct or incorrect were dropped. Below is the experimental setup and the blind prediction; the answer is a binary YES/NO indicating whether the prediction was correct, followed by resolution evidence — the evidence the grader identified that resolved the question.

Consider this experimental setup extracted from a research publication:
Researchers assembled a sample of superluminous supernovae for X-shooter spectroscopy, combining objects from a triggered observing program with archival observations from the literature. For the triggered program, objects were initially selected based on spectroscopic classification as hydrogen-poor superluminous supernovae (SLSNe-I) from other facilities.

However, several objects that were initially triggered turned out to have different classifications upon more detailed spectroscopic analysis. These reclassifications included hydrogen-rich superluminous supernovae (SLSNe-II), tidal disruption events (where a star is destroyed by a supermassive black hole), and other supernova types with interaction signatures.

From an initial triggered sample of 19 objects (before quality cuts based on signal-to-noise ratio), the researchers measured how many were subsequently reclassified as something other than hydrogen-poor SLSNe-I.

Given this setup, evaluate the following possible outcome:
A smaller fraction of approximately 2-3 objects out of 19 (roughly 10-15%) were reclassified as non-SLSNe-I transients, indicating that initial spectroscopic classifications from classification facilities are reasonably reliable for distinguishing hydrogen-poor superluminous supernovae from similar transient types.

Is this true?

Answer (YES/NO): NO